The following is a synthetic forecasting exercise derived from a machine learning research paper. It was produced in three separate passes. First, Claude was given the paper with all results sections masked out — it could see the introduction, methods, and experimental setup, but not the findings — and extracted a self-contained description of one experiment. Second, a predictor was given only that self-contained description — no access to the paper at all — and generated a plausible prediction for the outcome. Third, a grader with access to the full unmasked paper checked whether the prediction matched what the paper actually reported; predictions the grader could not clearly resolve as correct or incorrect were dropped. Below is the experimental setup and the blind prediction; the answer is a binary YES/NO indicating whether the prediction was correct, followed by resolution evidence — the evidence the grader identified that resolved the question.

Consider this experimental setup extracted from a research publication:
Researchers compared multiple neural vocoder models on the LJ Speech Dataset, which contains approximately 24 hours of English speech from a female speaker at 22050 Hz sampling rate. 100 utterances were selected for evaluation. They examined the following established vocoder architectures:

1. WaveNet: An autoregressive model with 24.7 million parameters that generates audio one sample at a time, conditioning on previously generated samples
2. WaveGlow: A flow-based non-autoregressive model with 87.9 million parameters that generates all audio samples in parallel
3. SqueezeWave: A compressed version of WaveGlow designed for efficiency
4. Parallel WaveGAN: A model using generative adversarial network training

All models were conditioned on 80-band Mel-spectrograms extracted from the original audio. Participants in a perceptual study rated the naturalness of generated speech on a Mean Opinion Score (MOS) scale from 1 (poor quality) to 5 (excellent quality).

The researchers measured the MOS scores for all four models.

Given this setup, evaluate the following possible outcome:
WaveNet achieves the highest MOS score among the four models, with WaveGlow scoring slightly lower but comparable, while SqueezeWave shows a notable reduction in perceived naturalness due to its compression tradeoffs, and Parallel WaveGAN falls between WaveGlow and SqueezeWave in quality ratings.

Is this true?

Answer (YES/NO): NO